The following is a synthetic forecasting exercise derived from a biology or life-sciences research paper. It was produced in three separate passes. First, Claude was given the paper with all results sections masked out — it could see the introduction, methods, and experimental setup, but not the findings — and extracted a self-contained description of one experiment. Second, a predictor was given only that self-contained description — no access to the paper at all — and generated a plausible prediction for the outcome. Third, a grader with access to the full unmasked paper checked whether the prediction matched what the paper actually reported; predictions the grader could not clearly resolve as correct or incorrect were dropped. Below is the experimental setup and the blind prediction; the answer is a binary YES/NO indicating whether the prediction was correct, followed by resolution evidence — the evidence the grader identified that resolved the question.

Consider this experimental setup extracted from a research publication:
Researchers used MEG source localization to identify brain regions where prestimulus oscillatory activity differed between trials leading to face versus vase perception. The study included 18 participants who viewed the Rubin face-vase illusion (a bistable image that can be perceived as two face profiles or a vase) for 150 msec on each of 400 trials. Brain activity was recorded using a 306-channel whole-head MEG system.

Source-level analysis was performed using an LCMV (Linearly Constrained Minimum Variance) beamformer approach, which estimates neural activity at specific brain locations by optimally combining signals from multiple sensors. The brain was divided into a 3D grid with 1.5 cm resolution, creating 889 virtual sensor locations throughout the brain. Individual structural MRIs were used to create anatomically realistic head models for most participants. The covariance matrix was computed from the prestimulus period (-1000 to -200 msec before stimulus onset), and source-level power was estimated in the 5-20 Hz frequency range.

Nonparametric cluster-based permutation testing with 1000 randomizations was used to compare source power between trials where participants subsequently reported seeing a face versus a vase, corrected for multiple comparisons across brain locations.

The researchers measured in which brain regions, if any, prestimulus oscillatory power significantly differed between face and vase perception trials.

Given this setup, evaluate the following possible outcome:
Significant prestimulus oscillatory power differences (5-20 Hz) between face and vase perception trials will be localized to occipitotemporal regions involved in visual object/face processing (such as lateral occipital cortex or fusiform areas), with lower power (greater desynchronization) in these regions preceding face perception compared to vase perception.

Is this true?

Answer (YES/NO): NO